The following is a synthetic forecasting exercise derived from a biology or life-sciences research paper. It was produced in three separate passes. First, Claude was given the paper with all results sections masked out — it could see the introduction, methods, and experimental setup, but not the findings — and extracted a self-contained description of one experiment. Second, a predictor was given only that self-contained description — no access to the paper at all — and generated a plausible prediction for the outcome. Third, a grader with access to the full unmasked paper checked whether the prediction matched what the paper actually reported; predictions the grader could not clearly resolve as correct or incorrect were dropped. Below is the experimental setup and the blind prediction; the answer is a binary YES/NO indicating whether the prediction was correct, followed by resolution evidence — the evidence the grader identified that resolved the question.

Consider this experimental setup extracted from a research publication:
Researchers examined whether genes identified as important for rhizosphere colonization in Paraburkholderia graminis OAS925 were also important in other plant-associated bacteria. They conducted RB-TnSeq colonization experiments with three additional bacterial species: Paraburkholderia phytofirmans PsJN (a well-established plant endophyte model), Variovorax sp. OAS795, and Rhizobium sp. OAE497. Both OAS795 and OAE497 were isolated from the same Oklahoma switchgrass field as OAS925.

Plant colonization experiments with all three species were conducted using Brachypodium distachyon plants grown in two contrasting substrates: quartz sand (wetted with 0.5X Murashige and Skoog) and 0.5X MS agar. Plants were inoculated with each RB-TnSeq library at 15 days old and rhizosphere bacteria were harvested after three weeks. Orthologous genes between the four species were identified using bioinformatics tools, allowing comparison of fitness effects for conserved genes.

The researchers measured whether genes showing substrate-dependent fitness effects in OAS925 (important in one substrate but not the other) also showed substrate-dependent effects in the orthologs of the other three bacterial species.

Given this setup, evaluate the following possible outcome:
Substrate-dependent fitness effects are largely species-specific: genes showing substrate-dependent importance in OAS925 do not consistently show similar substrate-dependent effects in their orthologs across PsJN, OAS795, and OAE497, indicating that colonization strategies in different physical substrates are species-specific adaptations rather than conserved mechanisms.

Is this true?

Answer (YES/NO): NO